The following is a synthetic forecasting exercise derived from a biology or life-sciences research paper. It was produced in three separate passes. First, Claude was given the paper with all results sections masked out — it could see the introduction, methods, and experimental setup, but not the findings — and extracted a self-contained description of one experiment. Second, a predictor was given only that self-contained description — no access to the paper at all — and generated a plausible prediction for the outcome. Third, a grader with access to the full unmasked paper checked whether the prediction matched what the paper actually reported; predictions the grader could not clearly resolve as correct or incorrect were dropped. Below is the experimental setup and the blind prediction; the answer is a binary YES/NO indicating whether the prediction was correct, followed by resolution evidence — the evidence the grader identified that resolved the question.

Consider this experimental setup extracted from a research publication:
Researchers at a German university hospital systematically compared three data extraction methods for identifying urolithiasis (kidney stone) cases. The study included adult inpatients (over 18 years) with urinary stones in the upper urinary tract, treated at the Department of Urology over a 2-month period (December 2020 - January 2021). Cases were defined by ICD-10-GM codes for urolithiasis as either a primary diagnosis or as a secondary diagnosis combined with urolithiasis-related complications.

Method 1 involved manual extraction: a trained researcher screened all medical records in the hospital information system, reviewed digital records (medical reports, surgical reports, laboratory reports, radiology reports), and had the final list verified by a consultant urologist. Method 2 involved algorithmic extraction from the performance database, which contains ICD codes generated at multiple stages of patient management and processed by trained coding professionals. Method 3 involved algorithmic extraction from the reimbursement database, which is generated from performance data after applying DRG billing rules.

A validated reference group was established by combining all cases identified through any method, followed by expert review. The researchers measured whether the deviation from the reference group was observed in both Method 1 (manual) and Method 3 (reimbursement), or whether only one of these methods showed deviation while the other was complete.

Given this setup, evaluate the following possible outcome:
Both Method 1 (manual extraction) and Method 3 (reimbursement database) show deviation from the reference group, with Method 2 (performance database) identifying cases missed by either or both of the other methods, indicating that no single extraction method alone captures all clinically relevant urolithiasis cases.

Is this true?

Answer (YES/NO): NO